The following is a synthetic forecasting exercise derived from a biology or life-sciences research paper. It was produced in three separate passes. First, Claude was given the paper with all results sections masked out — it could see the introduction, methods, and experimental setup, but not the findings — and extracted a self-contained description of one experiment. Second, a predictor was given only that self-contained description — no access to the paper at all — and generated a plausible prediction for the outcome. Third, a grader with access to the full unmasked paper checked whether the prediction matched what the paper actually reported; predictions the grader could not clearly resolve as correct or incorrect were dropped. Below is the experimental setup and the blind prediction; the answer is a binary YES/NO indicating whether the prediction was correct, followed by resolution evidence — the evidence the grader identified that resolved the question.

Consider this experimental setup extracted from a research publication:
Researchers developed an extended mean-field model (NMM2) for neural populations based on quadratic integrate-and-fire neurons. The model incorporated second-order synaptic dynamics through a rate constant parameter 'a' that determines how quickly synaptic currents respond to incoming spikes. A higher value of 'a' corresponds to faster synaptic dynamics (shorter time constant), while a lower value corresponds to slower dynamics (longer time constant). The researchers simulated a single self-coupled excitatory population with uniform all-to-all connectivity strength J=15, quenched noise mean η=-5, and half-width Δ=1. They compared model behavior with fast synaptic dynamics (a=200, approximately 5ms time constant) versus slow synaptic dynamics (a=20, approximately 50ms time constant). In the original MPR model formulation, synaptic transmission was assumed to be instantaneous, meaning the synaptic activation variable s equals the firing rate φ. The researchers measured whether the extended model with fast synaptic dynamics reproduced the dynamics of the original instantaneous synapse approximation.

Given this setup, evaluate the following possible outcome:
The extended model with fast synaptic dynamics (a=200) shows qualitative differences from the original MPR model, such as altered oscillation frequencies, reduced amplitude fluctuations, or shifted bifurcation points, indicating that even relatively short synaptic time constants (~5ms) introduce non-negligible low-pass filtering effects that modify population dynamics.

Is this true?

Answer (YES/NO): NO